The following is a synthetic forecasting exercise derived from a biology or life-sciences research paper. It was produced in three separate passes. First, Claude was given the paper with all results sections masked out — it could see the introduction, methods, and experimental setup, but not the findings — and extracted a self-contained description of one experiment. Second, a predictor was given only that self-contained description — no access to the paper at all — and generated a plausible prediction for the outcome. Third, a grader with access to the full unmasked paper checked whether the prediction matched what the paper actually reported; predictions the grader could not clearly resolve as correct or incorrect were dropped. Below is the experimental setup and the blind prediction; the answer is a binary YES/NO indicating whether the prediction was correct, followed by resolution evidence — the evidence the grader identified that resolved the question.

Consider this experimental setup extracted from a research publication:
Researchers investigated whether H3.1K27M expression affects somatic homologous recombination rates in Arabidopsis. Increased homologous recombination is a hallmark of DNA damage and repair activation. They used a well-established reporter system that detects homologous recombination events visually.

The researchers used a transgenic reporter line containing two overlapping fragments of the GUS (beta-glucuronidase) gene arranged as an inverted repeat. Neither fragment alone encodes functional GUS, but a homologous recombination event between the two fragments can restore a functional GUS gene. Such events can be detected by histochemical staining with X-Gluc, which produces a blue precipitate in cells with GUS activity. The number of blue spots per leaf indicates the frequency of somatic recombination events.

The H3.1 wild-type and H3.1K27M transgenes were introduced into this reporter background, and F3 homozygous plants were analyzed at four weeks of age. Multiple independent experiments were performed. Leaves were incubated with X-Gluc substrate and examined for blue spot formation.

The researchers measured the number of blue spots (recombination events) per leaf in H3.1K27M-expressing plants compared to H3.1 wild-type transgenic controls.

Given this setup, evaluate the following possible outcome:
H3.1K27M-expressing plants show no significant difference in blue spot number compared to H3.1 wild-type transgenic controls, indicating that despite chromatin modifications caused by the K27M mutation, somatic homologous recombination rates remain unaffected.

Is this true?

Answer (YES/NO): NO